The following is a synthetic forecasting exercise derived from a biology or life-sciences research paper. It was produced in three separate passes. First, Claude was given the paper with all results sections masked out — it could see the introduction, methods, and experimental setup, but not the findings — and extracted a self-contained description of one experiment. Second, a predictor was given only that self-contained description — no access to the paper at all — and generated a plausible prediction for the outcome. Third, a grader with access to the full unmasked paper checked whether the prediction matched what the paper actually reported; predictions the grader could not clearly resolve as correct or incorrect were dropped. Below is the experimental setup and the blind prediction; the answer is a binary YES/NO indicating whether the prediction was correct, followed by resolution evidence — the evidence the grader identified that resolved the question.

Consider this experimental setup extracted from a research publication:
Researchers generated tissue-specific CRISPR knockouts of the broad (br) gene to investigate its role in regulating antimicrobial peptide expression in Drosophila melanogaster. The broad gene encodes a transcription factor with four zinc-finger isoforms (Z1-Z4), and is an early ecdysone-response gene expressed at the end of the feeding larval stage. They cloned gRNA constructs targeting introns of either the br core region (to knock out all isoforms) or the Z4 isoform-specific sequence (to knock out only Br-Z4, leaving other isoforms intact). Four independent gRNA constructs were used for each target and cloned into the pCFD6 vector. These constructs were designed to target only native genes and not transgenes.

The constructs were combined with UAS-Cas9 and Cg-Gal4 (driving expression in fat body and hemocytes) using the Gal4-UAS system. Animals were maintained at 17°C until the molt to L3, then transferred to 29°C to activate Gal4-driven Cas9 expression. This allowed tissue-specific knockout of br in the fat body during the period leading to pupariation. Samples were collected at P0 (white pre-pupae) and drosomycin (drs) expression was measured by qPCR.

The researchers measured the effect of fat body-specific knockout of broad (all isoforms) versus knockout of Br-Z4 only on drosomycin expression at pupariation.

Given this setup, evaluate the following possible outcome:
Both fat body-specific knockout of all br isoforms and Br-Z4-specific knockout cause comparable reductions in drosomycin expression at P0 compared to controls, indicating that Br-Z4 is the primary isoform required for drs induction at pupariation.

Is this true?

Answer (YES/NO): YES